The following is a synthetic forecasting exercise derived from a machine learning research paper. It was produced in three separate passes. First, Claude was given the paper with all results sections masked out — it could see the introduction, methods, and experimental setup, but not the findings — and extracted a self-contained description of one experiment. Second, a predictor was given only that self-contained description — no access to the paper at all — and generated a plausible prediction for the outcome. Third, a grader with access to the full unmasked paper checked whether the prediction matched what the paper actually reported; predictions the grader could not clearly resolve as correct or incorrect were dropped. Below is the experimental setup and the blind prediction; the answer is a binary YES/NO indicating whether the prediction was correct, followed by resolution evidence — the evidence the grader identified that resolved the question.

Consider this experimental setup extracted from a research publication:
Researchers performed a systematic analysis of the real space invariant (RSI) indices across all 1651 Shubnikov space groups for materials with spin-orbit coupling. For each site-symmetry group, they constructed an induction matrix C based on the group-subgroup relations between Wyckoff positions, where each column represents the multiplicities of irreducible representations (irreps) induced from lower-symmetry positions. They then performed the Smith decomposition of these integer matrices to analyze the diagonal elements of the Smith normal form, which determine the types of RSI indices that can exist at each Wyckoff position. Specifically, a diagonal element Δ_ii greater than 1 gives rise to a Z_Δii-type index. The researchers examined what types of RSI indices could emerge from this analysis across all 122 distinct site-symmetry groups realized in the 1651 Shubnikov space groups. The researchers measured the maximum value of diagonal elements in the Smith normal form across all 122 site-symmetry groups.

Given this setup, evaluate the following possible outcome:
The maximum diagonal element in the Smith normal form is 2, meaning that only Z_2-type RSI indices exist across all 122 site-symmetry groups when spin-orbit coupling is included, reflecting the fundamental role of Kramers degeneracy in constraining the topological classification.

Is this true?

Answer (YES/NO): NO